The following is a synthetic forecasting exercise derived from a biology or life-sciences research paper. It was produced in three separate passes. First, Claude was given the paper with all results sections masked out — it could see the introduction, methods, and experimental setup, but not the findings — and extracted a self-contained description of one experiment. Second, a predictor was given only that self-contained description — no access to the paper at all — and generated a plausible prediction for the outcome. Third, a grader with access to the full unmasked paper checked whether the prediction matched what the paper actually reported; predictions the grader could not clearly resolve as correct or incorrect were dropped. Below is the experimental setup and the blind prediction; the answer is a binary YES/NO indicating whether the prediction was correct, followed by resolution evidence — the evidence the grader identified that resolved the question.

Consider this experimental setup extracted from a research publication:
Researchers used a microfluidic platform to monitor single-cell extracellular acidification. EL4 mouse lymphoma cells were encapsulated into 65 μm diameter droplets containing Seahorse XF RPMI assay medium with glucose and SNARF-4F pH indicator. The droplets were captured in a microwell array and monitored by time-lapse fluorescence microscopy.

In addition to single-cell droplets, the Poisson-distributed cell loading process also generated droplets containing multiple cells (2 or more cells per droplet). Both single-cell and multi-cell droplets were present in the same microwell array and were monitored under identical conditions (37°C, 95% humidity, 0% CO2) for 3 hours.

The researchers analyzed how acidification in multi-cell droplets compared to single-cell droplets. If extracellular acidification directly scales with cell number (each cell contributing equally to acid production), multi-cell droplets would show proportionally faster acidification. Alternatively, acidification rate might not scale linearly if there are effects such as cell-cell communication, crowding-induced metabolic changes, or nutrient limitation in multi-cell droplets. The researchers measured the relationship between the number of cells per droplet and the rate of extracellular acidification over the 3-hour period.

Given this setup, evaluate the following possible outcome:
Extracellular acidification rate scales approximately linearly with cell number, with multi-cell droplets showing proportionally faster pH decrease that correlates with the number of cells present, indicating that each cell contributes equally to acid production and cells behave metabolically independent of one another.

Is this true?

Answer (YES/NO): NO